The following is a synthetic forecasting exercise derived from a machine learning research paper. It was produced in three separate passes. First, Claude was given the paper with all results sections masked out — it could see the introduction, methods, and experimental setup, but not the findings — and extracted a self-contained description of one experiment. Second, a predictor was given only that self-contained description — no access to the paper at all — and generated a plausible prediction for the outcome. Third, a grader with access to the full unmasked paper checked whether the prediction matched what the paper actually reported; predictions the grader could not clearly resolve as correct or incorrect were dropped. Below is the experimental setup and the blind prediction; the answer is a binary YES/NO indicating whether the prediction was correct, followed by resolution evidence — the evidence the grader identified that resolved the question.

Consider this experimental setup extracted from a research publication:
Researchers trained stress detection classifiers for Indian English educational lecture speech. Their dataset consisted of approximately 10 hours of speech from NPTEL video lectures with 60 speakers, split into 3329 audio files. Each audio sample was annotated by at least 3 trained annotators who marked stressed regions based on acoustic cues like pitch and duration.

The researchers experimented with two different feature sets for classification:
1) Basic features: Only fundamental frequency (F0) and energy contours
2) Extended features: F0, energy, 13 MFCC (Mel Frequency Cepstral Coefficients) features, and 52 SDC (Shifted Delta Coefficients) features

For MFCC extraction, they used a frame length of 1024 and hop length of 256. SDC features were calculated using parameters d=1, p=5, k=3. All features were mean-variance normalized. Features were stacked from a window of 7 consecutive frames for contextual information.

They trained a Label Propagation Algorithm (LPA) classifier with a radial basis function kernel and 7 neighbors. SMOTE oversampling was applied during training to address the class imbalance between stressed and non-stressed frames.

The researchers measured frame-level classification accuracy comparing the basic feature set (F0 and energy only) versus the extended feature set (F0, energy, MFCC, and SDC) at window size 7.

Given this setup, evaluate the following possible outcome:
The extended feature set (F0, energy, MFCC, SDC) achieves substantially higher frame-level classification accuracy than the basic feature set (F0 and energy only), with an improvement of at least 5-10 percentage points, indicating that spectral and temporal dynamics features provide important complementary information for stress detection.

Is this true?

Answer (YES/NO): YES